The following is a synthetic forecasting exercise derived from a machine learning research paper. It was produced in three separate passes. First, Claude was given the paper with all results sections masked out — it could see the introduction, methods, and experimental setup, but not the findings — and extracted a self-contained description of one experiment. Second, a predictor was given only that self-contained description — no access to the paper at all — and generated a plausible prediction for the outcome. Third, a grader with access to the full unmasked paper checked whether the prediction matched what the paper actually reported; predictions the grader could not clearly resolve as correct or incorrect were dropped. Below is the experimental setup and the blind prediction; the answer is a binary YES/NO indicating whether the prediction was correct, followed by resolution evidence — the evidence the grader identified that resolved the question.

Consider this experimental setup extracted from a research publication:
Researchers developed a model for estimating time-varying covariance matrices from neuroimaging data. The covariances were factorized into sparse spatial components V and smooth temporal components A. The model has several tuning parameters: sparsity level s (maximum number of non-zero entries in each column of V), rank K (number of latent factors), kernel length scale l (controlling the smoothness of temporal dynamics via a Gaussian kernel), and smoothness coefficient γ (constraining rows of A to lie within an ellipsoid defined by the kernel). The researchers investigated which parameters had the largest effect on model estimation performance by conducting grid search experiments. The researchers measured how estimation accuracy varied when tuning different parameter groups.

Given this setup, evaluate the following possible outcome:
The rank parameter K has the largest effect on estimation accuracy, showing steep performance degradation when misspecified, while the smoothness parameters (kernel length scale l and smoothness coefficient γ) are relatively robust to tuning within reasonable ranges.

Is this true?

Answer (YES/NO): NO